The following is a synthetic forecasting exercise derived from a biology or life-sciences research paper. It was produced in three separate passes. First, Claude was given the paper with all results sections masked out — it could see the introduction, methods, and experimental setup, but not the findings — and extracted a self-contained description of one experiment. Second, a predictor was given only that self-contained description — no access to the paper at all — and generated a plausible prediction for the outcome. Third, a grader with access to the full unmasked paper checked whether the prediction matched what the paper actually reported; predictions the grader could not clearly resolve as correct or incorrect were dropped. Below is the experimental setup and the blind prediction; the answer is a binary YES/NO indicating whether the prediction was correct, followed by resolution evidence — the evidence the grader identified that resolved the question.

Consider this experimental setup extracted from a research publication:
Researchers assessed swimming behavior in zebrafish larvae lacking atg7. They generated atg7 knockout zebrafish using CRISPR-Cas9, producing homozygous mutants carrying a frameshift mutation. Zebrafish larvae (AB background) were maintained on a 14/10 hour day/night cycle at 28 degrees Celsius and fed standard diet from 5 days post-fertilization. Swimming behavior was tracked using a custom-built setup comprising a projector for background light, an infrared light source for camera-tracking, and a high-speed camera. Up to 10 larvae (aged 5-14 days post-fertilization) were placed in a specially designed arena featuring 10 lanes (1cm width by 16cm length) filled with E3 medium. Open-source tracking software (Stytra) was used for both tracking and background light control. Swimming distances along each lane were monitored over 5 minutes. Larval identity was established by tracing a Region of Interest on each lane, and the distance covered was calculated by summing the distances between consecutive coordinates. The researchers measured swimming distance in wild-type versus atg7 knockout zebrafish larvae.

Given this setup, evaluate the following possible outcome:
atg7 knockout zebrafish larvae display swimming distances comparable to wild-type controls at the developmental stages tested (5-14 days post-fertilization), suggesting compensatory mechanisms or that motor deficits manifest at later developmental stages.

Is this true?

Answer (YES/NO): NO